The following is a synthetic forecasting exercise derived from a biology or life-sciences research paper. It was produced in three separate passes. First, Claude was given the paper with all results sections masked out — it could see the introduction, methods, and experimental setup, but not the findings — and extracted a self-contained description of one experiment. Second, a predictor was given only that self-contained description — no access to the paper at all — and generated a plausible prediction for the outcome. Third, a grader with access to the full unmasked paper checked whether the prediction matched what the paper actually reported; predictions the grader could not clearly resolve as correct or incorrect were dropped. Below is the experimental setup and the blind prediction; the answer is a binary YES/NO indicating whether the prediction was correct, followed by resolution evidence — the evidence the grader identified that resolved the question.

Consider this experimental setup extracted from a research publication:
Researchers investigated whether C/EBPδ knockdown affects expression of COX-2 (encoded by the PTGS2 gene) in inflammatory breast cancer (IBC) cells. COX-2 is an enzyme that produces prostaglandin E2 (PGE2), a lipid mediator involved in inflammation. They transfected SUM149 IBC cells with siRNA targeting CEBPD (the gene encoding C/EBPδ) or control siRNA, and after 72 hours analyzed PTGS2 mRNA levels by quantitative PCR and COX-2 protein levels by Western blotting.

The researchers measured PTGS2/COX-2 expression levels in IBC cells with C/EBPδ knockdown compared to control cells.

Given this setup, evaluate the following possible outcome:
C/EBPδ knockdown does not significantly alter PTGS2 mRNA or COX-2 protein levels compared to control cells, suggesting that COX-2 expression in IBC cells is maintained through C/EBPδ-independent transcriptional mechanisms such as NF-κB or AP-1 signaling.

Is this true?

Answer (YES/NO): NO